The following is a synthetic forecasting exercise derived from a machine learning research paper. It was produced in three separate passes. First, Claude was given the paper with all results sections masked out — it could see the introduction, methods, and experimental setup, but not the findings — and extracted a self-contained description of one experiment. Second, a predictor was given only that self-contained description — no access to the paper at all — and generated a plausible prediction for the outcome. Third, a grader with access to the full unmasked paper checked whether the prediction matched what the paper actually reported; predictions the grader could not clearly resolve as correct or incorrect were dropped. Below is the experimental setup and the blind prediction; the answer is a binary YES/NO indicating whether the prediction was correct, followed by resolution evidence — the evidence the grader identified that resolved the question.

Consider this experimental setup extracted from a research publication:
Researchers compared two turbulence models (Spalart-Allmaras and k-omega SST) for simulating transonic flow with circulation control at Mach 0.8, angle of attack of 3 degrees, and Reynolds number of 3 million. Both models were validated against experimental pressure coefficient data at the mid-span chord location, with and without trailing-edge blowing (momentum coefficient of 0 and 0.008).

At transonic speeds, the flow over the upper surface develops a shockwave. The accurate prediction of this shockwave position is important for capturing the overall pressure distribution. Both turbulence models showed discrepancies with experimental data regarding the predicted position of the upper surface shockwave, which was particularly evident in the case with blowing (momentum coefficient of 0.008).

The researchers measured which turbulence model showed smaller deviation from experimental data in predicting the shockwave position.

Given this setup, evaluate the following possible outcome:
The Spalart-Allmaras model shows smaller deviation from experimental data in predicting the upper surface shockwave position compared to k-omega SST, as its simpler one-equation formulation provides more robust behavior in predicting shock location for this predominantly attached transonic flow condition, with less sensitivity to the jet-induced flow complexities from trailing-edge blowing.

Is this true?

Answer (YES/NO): NO